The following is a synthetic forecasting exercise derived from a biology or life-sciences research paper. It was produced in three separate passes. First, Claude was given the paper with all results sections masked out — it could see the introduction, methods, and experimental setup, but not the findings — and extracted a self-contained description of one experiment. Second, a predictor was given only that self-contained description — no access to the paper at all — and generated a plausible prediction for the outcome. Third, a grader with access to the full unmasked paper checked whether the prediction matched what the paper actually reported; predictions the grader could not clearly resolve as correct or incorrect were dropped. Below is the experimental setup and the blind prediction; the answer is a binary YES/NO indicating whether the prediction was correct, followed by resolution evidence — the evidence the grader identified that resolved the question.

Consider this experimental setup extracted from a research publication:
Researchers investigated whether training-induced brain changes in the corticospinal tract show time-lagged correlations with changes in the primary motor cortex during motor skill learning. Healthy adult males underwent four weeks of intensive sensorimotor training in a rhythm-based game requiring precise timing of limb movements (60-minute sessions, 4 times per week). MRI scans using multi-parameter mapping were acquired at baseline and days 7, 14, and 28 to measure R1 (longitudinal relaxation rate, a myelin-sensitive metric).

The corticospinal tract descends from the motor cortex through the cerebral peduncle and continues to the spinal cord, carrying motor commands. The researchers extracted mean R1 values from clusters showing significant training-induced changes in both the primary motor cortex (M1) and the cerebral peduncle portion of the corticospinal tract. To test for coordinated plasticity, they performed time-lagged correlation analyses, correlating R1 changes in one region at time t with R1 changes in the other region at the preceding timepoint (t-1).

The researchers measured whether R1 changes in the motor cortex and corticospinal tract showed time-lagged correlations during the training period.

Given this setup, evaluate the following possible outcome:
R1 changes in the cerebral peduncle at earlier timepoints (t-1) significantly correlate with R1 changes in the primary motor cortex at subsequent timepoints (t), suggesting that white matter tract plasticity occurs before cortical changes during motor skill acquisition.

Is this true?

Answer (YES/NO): YES